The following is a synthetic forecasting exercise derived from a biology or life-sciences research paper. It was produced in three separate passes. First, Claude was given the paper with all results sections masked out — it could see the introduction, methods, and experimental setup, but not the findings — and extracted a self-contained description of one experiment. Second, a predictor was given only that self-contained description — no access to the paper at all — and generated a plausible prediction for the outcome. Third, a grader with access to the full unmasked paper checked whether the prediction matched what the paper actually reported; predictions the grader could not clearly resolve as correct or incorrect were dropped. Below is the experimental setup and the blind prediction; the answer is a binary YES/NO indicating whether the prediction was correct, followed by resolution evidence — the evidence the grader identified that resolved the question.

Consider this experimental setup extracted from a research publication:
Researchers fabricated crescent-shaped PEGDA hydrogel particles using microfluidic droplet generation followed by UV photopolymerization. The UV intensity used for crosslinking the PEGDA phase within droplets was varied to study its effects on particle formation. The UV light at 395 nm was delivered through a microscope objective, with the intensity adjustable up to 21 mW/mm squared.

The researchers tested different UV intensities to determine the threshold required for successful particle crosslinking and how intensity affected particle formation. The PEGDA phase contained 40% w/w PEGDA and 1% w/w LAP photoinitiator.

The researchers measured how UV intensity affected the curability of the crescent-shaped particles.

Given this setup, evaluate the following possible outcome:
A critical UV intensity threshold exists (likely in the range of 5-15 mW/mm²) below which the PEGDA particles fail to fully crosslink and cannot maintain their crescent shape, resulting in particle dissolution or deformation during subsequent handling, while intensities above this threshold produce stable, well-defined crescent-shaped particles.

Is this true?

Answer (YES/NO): NO